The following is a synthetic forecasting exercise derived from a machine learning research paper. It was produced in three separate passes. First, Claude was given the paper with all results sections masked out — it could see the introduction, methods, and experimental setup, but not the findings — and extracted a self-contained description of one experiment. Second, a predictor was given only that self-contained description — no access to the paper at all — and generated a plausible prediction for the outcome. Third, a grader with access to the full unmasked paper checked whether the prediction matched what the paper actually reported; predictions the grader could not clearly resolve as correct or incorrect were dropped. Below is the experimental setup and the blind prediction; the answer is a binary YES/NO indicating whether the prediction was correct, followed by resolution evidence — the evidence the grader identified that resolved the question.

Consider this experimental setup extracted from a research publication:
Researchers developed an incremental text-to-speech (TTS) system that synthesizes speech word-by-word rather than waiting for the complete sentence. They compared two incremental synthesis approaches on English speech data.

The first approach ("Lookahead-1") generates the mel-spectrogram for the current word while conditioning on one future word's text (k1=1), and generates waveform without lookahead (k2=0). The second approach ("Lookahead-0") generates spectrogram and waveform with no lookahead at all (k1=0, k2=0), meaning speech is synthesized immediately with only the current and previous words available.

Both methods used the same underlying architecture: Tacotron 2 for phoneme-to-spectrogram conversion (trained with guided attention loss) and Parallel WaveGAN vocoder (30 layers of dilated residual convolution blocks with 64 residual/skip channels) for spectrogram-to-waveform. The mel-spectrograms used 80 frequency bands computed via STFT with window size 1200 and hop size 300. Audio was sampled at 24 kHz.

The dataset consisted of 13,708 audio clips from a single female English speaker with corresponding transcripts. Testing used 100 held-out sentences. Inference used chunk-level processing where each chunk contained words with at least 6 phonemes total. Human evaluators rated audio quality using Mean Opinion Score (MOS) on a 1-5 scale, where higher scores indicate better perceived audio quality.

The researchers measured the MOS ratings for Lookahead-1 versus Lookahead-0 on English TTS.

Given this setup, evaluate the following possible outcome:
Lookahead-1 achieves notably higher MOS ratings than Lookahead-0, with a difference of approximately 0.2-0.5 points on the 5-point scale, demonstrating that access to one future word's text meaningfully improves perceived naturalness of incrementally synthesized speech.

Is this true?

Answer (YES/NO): YES